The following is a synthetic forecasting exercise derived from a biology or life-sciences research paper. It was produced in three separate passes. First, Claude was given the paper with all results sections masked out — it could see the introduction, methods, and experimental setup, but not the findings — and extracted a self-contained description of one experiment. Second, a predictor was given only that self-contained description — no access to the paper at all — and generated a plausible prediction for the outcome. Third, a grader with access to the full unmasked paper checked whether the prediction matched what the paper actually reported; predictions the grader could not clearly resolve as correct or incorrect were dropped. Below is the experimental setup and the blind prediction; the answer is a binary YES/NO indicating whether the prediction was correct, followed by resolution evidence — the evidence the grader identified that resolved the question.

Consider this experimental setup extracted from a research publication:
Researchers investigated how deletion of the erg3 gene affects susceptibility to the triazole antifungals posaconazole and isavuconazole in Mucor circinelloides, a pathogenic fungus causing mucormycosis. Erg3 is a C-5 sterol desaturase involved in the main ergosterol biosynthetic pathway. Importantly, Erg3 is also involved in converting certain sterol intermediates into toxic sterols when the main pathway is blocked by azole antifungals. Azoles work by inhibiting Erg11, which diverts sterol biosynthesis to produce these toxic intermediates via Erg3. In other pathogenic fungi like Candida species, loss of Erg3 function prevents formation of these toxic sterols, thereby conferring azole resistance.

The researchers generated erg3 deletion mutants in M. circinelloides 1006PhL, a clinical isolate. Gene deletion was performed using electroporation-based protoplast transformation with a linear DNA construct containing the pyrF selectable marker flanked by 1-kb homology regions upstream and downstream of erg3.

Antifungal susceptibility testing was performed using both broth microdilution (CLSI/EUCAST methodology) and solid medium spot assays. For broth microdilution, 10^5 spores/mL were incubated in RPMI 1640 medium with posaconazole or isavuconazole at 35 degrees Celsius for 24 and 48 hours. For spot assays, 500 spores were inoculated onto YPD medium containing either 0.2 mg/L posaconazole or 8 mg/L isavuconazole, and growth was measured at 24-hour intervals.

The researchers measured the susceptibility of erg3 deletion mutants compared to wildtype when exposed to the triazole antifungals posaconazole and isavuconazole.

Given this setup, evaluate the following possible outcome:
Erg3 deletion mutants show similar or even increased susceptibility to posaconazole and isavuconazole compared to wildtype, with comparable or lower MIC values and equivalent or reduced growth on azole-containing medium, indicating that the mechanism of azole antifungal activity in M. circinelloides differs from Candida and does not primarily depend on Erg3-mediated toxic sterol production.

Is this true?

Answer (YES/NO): YES